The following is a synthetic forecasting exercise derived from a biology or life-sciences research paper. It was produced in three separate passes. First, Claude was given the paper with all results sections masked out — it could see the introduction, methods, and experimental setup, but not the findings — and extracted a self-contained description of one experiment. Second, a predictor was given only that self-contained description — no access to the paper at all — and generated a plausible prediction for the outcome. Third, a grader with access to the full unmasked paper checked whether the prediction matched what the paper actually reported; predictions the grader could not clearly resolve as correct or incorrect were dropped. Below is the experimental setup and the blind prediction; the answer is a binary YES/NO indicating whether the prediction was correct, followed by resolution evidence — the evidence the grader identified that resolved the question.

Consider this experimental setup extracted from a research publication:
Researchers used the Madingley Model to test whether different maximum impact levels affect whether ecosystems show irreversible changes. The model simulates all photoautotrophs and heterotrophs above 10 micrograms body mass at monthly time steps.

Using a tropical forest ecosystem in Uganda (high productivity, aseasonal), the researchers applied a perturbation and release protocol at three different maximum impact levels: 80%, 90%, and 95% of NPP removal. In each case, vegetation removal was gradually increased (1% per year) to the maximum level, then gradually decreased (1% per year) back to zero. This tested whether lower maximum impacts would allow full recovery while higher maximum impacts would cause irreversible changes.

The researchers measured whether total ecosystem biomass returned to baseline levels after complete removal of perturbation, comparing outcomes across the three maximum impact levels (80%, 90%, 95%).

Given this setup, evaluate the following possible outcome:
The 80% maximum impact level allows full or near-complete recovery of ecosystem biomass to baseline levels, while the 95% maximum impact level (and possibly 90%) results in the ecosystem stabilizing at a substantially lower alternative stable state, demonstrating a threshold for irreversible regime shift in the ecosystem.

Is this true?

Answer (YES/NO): NO